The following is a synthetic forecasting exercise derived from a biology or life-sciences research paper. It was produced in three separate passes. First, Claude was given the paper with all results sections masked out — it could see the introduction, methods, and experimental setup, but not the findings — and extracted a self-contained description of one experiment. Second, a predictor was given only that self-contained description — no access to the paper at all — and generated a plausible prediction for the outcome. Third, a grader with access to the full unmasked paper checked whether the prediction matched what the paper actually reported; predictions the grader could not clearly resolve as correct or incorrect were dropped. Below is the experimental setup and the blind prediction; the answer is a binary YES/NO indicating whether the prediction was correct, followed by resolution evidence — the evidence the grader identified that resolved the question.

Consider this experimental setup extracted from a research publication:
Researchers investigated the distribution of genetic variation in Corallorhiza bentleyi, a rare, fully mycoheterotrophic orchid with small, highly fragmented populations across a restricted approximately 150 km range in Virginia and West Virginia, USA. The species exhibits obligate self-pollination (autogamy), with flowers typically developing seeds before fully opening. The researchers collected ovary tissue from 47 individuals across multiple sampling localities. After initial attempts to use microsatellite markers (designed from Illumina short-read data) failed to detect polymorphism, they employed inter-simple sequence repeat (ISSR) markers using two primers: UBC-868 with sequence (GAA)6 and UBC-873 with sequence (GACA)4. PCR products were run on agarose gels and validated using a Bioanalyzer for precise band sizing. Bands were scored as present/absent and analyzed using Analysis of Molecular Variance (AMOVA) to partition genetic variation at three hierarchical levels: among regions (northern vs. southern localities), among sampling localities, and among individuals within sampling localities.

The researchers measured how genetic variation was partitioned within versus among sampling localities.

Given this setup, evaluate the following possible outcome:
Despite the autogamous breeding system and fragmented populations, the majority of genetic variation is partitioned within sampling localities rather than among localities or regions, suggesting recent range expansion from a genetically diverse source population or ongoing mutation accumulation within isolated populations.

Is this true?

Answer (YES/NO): YES